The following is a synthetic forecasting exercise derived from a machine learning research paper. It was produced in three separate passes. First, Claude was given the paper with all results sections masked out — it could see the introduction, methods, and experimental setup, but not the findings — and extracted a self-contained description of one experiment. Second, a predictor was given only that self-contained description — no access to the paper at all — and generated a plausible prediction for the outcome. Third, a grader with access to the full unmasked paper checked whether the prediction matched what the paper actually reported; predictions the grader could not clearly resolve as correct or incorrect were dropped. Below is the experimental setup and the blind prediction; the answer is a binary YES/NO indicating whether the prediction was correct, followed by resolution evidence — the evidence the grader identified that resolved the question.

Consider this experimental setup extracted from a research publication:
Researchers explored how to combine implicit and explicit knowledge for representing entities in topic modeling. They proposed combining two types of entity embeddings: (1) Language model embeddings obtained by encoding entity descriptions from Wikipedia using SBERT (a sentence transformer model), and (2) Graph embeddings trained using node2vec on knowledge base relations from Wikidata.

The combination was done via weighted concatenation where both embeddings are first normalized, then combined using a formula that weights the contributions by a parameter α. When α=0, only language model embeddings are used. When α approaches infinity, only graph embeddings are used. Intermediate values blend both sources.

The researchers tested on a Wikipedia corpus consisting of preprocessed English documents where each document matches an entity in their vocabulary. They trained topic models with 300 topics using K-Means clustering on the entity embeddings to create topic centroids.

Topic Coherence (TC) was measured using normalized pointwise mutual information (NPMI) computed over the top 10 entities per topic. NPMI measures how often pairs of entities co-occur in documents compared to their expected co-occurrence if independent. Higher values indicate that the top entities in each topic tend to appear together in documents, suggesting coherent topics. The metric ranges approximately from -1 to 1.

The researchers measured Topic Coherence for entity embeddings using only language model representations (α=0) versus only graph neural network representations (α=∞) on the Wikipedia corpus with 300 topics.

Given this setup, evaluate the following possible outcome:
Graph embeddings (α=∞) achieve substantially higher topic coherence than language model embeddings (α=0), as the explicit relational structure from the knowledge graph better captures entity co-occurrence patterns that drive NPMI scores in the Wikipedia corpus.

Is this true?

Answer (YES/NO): YES